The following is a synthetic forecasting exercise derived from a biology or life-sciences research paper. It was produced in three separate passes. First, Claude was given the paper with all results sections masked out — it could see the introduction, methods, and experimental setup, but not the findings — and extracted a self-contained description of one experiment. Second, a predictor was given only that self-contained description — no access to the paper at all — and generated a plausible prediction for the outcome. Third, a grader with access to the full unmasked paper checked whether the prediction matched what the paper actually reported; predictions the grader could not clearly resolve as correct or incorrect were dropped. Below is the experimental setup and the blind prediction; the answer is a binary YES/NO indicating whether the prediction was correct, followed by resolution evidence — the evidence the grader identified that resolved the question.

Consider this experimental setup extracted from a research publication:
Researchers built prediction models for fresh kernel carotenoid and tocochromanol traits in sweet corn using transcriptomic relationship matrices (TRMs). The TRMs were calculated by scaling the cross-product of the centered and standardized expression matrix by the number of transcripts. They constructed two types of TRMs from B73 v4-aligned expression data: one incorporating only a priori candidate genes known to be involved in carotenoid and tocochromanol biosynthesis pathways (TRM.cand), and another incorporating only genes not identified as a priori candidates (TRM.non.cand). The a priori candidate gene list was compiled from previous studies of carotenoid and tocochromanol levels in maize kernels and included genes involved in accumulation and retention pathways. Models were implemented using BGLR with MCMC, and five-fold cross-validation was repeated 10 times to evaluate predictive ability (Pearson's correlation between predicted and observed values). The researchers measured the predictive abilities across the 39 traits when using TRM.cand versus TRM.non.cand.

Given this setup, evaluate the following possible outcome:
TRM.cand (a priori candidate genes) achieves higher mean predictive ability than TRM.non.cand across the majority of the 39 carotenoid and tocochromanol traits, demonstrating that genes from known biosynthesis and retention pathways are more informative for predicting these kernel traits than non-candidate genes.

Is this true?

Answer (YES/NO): NO